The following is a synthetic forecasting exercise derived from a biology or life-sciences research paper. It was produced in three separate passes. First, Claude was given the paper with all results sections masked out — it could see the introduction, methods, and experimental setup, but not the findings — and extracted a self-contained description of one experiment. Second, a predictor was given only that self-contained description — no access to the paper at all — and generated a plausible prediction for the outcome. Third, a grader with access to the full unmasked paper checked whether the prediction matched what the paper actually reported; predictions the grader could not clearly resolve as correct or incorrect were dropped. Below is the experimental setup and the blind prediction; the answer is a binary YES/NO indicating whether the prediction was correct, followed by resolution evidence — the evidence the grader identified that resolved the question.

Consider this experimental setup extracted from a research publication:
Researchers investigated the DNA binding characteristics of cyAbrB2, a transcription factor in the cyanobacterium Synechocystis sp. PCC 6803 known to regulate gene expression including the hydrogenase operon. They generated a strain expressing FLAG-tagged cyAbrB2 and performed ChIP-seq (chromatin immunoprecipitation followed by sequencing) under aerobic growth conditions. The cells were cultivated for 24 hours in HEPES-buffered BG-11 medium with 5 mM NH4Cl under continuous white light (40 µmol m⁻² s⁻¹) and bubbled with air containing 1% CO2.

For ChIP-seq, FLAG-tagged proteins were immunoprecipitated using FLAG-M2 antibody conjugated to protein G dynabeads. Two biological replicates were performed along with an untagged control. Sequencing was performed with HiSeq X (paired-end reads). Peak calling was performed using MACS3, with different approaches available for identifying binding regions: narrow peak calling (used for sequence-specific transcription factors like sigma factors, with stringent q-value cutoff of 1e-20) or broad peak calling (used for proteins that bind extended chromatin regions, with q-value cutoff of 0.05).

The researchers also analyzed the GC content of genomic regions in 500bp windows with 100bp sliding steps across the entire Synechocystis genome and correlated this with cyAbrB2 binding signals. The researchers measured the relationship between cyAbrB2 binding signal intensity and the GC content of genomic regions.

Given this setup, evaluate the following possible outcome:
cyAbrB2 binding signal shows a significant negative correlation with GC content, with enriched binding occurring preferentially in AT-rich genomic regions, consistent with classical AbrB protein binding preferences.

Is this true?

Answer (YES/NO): YES